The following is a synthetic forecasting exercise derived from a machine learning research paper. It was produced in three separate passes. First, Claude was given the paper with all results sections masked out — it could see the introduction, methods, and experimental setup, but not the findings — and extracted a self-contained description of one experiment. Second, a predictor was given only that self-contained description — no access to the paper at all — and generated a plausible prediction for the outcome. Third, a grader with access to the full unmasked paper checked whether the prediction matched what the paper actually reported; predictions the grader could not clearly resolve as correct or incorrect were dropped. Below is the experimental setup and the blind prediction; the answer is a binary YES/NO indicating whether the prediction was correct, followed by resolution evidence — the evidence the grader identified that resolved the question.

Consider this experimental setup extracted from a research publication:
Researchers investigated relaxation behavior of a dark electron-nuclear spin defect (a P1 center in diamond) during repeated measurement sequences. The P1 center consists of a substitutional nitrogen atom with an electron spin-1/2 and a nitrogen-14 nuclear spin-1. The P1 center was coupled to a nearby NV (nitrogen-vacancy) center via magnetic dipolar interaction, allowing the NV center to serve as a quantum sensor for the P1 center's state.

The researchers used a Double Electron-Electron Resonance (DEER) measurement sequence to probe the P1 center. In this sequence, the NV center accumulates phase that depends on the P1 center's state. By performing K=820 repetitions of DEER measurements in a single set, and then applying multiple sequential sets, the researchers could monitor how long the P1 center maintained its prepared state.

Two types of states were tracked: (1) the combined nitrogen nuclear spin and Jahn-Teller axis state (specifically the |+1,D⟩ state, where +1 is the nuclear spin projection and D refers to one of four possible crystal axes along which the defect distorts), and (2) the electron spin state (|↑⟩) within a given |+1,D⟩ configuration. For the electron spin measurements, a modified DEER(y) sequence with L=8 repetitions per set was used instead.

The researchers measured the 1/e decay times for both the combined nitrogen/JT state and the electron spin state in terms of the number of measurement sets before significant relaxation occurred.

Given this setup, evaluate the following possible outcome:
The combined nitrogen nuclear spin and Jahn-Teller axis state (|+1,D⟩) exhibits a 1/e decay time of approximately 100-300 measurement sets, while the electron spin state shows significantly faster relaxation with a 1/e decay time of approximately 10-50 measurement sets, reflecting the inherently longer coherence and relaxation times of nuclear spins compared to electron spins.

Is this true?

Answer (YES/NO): NO